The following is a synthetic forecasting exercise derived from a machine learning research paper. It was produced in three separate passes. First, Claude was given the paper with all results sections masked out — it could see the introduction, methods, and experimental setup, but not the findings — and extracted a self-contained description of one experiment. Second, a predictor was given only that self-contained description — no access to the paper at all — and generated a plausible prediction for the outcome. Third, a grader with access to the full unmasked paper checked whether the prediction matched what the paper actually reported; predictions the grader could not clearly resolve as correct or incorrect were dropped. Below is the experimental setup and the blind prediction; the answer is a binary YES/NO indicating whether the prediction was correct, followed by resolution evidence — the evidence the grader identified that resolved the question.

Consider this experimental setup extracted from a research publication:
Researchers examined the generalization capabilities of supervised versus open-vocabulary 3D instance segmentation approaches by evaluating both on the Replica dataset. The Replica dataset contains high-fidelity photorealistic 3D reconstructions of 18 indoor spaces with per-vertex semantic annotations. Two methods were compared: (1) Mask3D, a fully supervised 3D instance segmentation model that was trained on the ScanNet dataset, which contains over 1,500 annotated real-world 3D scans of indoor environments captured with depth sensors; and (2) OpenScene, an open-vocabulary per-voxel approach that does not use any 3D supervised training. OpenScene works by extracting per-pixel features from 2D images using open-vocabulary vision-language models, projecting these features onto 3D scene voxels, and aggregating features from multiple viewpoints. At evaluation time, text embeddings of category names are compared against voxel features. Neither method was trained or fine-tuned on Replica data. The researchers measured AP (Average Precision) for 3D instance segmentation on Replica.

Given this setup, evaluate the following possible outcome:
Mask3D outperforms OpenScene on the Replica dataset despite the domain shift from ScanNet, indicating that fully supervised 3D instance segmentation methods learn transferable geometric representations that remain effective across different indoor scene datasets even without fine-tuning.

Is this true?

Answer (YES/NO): NO